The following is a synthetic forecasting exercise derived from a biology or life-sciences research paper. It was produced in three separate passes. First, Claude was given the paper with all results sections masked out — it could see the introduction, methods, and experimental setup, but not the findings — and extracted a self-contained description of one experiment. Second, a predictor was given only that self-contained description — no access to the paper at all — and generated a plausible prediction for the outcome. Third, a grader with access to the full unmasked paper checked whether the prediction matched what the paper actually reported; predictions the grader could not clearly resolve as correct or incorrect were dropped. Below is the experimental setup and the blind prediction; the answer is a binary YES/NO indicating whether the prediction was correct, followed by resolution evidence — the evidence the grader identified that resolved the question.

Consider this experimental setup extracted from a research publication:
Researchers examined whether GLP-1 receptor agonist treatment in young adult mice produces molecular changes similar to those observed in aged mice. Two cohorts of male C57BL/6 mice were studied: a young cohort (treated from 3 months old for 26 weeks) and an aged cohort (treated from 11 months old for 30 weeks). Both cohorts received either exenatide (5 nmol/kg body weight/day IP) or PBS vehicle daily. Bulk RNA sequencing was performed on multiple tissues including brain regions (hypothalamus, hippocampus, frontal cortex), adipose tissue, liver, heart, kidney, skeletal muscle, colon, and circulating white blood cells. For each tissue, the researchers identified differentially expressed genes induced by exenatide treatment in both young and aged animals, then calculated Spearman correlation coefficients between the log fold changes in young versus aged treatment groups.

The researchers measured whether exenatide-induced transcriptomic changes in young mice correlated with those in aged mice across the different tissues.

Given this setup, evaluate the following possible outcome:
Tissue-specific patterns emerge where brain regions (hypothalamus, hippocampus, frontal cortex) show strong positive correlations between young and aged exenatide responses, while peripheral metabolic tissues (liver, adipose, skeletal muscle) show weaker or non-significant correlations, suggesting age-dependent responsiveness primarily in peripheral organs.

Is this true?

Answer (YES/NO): NO